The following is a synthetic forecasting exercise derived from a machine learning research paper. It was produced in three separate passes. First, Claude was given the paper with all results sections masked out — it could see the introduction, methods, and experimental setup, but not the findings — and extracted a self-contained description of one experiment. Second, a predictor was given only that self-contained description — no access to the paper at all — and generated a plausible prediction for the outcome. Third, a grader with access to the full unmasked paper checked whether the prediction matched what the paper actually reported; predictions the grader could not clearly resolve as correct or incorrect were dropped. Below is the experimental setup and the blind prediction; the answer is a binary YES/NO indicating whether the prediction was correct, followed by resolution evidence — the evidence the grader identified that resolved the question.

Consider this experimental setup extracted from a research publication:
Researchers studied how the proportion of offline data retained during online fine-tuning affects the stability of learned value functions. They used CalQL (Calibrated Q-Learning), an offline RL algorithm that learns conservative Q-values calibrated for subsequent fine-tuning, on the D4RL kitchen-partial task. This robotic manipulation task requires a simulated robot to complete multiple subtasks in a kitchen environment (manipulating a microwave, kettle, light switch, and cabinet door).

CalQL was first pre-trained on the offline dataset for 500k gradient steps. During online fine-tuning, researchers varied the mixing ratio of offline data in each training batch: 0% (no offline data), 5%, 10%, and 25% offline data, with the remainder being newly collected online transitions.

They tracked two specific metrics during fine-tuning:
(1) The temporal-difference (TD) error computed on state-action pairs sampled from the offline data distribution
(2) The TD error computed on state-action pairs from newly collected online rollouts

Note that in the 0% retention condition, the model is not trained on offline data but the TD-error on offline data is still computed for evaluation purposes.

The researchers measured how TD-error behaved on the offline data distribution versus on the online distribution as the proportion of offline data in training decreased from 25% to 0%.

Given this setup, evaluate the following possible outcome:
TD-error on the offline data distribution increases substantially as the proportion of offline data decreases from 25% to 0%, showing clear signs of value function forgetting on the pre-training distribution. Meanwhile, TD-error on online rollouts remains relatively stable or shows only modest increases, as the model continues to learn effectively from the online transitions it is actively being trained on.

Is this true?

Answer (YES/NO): YES